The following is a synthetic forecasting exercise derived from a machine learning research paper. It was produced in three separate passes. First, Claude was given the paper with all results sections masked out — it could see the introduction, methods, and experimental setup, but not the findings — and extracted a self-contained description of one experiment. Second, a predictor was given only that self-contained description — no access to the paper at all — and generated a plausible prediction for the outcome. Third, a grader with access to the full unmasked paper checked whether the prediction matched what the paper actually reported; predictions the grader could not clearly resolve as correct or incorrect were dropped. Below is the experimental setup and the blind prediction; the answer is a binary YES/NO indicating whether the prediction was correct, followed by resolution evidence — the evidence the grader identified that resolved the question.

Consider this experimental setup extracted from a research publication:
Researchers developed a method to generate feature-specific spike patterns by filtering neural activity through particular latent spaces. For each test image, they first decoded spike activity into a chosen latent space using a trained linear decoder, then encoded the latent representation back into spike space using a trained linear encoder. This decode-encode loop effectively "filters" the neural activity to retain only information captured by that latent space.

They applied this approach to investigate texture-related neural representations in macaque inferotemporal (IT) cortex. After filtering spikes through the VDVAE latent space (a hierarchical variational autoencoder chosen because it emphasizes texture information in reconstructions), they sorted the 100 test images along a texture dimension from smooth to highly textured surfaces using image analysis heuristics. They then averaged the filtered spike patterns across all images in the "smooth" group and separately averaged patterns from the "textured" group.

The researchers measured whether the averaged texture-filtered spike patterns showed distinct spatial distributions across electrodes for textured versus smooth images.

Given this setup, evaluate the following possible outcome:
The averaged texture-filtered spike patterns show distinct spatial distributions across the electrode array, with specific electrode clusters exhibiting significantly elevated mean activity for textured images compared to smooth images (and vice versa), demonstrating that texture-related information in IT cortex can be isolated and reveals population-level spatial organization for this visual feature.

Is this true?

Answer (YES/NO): NO